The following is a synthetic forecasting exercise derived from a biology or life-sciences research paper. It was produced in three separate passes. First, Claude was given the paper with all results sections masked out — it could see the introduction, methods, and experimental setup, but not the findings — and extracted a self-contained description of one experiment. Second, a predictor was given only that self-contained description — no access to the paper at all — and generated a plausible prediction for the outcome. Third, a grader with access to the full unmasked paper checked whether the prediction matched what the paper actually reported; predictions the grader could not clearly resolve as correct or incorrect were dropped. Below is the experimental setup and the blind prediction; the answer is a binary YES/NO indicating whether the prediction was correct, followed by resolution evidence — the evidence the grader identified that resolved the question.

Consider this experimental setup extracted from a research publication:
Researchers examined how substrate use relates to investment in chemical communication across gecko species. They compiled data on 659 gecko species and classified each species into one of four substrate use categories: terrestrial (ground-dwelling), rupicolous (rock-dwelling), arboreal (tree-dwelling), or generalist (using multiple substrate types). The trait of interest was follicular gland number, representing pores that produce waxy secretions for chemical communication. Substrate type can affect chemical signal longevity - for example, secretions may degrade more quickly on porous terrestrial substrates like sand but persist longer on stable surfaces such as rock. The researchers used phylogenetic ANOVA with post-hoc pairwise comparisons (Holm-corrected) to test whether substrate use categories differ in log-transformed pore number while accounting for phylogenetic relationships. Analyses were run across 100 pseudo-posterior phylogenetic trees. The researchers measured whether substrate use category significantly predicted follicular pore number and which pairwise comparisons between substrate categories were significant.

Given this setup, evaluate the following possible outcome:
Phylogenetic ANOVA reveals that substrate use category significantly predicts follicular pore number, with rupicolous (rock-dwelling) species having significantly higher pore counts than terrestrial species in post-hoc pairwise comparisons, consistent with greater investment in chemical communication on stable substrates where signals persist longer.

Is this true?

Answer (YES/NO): YES